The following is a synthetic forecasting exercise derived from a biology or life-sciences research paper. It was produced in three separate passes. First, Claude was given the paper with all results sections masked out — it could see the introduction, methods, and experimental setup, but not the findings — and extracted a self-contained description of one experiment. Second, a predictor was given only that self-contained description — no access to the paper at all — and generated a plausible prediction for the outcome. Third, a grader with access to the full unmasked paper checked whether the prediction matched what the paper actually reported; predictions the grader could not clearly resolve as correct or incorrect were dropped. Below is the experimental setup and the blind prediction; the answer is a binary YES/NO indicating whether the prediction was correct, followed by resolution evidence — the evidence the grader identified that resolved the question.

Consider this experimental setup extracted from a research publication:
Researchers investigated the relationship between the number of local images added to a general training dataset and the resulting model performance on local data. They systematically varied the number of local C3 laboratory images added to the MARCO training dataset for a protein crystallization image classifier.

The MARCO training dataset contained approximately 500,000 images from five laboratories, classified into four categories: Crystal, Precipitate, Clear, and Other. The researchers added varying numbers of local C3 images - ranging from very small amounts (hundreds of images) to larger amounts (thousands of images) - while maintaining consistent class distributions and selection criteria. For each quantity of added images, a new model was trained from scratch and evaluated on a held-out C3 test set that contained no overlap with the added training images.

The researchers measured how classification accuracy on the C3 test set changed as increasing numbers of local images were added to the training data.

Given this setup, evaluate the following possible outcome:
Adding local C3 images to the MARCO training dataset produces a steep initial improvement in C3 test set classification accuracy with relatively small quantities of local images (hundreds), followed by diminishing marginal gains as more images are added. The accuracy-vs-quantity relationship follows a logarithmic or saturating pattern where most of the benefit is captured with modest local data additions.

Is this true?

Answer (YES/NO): NO